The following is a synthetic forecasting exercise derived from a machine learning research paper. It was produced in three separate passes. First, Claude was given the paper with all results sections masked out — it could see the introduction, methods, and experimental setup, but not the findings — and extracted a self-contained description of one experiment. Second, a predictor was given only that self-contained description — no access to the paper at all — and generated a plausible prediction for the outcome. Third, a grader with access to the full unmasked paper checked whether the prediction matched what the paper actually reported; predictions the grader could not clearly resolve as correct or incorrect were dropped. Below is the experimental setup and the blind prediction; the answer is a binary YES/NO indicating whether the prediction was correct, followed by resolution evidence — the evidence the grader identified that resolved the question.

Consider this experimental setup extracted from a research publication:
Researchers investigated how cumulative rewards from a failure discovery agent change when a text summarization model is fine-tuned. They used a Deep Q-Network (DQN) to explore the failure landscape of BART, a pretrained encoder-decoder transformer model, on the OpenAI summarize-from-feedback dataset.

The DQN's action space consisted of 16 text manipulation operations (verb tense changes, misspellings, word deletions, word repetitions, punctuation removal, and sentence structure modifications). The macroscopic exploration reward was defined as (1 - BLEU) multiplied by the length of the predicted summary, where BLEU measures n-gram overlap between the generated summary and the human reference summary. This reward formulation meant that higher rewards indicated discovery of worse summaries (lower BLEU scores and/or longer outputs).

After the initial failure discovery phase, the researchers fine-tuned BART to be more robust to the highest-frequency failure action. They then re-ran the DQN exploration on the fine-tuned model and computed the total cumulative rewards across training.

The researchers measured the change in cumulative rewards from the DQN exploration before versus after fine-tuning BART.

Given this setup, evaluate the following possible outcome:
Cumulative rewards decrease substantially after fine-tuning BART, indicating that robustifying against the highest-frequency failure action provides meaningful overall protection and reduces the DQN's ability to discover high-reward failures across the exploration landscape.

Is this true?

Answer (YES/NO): YES